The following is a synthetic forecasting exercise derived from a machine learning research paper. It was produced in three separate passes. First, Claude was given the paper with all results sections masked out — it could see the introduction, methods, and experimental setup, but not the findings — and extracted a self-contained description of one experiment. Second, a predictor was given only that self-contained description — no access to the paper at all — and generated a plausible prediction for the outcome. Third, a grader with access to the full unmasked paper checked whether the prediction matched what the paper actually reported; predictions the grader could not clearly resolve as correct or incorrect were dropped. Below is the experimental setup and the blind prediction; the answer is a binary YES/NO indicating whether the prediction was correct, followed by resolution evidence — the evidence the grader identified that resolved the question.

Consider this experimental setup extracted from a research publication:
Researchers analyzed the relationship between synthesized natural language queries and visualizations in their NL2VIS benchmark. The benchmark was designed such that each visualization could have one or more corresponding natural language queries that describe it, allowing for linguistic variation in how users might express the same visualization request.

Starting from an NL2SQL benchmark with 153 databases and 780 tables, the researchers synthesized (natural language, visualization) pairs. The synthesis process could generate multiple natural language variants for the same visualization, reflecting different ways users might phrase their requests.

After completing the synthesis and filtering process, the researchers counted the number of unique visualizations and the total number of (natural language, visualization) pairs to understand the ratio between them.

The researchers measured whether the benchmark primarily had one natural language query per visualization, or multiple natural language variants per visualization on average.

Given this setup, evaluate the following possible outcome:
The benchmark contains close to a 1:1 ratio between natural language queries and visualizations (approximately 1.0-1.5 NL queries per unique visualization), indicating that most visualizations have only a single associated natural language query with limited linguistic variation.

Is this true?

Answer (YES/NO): NO